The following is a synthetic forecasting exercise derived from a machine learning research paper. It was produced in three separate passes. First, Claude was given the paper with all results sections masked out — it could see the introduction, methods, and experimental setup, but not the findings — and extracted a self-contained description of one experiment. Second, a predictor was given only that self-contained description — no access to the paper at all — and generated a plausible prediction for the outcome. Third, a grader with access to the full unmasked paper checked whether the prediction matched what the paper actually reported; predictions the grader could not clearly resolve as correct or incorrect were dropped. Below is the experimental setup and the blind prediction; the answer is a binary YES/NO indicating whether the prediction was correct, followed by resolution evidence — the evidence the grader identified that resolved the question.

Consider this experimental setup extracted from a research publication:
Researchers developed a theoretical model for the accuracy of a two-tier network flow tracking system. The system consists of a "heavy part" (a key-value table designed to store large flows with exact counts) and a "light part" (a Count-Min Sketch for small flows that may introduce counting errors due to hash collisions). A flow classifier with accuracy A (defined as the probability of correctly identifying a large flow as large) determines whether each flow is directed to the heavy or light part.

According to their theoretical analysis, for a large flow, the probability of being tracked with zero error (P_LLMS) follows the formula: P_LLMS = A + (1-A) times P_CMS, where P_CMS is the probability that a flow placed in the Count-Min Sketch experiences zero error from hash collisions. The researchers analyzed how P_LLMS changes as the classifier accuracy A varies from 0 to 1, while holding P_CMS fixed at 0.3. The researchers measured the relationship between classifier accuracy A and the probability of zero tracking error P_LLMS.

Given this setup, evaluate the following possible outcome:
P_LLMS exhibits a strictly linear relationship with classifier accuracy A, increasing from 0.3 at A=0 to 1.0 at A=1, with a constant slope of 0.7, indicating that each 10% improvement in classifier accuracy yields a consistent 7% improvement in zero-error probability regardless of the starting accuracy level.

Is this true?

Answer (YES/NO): YES